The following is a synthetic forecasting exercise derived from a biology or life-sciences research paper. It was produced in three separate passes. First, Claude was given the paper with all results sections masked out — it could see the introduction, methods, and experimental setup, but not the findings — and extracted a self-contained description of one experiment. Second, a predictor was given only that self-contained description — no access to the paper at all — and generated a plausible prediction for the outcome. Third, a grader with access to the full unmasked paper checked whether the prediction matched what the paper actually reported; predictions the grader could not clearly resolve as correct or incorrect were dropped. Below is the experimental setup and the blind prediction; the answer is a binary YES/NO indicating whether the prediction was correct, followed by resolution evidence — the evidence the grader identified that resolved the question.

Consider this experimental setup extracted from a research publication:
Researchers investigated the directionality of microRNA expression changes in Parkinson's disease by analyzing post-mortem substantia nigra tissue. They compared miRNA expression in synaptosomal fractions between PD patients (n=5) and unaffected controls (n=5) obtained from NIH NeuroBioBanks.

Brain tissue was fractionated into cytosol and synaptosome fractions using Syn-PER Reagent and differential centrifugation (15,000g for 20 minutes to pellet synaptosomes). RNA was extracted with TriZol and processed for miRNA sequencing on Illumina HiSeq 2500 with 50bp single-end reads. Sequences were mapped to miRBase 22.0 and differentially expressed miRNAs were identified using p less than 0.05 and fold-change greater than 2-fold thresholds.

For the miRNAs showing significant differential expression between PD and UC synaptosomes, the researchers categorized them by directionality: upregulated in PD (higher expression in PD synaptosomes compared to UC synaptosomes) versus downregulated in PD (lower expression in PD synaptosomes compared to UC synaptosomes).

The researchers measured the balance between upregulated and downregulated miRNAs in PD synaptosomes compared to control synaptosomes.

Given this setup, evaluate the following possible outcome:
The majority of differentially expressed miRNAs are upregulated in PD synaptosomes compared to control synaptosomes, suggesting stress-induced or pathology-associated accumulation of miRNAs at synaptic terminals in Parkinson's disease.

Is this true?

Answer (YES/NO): NO